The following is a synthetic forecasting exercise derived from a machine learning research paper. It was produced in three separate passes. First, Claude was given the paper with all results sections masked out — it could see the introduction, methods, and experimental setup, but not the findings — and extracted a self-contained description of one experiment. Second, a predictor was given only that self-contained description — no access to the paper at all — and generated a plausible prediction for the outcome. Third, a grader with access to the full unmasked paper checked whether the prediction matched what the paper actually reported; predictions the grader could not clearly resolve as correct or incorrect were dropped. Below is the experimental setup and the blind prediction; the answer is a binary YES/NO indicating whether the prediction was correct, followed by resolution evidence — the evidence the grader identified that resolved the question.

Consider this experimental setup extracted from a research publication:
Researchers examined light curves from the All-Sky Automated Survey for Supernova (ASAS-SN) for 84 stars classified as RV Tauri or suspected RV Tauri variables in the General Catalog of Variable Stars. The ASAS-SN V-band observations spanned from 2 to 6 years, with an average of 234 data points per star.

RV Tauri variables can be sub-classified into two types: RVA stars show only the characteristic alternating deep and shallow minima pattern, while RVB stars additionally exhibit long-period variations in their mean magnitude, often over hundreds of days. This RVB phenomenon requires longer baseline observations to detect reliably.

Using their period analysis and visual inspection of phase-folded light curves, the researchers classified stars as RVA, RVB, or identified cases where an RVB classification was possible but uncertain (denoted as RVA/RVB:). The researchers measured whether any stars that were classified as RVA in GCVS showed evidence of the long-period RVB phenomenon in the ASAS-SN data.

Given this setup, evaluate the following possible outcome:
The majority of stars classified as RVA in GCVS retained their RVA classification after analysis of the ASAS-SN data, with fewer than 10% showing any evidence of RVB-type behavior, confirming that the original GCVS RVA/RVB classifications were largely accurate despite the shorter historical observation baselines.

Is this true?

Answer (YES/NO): YES